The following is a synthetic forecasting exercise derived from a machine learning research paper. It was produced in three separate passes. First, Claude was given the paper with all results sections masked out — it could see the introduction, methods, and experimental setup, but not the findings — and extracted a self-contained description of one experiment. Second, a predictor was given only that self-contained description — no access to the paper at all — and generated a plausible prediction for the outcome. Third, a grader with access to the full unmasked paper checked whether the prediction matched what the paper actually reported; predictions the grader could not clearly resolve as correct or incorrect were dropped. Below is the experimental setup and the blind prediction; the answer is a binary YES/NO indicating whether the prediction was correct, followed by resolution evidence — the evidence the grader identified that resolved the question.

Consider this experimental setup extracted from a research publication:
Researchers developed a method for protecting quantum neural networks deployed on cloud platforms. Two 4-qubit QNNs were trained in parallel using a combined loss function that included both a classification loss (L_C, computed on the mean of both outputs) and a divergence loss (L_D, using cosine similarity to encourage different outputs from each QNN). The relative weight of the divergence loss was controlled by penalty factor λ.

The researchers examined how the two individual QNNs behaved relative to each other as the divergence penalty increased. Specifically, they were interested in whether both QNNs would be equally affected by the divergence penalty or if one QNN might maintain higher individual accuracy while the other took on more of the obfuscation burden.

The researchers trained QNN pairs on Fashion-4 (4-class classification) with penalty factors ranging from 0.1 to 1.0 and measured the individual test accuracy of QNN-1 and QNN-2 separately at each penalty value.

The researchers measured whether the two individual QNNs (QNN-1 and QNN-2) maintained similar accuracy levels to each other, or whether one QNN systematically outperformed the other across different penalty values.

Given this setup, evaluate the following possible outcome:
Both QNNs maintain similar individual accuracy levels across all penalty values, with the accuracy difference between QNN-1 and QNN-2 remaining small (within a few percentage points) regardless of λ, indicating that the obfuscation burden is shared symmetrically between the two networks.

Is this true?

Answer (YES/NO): NO